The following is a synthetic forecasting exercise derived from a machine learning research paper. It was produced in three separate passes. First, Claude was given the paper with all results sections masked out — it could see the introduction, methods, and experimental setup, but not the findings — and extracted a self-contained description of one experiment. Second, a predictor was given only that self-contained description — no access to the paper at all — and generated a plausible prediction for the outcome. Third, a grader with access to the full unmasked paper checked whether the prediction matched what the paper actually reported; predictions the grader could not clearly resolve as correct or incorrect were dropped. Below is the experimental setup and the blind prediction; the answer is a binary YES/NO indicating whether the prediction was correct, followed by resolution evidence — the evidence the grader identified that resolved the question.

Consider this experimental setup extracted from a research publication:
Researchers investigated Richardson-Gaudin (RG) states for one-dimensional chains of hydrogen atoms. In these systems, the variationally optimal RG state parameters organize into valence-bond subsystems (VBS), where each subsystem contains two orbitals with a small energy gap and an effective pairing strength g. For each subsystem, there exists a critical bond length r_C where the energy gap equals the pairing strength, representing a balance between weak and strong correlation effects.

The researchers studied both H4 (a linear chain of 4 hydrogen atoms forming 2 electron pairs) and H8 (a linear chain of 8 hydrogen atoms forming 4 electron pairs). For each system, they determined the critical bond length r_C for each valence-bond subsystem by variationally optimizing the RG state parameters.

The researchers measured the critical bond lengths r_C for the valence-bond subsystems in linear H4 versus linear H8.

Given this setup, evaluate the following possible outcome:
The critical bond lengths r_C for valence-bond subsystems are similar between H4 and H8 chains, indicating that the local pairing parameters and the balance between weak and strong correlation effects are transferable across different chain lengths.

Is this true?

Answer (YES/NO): YES